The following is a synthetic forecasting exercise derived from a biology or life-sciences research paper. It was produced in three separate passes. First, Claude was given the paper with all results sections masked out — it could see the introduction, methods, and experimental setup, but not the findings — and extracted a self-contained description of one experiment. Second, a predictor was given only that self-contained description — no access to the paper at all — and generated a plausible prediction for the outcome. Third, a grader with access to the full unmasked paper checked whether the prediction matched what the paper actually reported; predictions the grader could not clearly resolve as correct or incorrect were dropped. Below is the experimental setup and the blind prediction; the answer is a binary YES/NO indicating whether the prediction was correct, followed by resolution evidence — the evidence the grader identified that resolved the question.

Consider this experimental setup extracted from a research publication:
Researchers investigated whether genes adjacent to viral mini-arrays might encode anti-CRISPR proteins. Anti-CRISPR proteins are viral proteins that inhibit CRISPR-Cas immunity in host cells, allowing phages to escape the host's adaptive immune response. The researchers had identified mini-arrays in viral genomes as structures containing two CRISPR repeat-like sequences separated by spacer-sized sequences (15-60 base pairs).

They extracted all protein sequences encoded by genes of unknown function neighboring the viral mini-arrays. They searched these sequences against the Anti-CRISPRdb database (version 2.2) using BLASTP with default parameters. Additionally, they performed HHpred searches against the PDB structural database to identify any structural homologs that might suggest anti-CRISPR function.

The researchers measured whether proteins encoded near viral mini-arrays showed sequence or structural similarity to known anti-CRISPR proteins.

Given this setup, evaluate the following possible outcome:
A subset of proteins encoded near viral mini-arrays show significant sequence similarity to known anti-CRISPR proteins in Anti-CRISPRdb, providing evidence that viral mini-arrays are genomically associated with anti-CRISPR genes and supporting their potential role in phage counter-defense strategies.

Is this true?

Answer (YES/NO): NO